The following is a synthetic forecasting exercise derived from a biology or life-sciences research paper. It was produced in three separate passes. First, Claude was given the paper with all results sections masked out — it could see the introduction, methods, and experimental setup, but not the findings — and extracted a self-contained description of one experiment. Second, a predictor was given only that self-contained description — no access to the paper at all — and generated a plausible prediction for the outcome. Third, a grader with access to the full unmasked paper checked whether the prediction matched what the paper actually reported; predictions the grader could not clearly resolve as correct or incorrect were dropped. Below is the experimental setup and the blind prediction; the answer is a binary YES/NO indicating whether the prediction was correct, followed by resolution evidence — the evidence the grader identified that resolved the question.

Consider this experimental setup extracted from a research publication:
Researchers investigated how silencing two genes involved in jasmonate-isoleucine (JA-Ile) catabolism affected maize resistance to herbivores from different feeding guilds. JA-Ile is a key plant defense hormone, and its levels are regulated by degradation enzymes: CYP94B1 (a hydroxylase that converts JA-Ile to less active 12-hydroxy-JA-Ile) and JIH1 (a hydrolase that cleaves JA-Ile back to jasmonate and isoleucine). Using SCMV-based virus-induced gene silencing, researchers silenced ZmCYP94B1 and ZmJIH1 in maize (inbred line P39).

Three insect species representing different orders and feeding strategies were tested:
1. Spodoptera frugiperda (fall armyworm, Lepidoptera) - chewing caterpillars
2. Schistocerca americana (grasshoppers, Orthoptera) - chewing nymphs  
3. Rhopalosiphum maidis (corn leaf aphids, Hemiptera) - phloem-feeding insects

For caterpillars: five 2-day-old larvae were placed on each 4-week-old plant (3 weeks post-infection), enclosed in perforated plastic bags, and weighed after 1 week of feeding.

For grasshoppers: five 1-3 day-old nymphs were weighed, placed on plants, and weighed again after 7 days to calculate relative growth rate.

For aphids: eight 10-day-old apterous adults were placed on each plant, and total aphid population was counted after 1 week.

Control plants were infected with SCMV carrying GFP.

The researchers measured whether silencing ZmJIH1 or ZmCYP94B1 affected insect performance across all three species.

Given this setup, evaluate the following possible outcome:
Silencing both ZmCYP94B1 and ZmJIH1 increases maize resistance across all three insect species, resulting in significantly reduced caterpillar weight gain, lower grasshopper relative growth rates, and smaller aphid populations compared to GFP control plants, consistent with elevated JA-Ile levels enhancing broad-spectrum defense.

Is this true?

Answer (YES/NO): YES